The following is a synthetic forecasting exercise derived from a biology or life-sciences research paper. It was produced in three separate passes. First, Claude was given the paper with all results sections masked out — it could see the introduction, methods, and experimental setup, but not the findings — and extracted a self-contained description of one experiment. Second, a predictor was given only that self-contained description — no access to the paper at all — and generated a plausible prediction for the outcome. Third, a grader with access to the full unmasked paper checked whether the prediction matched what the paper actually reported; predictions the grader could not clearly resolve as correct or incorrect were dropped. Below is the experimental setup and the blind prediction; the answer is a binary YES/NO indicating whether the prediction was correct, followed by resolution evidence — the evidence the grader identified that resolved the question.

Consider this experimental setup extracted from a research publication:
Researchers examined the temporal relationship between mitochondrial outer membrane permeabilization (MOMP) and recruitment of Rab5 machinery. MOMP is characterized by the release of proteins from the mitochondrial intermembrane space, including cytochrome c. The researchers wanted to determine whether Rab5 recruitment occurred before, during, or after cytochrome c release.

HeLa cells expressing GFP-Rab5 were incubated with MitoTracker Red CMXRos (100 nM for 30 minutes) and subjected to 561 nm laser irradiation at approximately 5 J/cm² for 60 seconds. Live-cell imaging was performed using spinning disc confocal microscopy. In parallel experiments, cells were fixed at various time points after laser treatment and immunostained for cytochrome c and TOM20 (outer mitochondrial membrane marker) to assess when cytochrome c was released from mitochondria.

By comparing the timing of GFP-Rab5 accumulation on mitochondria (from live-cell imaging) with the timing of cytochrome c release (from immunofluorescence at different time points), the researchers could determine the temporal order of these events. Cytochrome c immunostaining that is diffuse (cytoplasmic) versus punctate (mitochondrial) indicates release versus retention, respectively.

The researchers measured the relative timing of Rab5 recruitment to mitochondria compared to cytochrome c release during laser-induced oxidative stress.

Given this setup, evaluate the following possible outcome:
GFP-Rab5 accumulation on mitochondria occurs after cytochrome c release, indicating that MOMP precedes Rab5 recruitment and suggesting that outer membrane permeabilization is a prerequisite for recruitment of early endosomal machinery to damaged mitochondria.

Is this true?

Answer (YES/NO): YES